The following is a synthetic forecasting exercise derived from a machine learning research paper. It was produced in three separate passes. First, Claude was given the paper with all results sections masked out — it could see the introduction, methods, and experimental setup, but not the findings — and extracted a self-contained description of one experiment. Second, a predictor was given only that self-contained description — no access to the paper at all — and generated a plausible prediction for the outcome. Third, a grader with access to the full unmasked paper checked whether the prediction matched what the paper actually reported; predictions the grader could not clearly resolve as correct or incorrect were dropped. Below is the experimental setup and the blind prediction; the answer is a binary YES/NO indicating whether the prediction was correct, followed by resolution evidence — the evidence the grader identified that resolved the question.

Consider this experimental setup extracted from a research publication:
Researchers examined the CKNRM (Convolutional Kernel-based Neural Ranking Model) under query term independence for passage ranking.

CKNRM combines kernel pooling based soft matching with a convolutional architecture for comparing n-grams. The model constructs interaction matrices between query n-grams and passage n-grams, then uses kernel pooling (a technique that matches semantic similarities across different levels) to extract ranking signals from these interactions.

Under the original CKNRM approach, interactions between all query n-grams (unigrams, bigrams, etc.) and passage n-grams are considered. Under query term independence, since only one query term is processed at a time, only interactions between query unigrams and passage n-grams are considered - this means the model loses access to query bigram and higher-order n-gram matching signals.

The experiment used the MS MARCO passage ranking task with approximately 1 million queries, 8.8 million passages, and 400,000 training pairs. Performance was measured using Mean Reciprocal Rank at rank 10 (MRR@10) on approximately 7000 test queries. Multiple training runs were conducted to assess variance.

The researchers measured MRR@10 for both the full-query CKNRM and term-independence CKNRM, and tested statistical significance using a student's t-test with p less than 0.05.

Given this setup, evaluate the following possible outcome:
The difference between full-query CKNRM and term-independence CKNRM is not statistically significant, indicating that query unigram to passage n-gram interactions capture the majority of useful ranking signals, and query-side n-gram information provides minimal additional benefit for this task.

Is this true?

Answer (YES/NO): YES